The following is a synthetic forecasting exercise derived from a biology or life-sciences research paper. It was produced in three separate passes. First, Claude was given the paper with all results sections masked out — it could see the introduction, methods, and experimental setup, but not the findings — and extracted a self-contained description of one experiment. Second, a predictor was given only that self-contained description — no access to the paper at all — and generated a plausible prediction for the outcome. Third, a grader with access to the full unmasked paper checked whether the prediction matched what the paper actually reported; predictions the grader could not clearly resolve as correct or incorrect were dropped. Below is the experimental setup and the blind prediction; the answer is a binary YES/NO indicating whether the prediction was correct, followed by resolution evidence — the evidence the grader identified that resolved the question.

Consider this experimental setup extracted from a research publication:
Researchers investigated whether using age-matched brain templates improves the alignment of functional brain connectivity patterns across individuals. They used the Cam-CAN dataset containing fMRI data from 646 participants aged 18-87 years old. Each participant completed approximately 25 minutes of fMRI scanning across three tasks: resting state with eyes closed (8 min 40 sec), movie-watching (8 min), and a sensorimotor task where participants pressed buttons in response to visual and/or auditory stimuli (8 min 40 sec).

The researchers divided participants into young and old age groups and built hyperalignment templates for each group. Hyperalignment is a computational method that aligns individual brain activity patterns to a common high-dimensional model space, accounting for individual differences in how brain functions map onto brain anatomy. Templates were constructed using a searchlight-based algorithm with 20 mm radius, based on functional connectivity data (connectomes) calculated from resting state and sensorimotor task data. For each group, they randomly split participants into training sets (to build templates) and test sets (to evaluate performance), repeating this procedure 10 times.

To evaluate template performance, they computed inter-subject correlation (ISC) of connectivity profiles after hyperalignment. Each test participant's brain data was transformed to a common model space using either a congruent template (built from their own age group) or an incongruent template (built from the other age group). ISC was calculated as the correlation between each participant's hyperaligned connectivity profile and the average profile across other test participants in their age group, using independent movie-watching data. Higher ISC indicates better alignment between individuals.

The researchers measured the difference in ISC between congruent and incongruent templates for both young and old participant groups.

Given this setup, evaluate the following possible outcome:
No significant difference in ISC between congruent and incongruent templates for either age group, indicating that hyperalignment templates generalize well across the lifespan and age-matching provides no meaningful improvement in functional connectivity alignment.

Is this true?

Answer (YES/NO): NO